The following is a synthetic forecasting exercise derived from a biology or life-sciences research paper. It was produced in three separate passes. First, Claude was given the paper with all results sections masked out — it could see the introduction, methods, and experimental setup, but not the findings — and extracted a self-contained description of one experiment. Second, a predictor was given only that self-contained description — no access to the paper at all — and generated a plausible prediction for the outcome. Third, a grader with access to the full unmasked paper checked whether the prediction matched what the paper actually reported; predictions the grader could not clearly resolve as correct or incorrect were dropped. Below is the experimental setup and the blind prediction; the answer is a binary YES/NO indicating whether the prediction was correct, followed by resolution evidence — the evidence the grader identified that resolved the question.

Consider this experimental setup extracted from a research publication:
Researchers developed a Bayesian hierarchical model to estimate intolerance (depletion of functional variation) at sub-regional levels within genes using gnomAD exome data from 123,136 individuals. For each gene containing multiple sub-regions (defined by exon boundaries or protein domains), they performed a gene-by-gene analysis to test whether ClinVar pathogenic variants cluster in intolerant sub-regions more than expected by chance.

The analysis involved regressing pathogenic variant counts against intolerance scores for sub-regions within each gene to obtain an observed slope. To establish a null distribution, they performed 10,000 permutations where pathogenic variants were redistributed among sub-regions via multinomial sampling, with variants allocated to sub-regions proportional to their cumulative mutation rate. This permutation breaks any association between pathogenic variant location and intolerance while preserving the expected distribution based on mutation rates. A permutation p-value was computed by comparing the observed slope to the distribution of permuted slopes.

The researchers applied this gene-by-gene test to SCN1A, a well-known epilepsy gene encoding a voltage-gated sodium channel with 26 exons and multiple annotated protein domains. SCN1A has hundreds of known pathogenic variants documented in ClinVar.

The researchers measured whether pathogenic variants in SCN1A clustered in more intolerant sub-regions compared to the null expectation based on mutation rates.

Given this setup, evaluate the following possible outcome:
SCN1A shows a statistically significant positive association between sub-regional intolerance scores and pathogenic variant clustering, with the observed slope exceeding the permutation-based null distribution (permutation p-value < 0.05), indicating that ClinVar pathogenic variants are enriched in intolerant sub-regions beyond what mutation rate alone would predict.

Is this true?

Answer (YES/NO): YES